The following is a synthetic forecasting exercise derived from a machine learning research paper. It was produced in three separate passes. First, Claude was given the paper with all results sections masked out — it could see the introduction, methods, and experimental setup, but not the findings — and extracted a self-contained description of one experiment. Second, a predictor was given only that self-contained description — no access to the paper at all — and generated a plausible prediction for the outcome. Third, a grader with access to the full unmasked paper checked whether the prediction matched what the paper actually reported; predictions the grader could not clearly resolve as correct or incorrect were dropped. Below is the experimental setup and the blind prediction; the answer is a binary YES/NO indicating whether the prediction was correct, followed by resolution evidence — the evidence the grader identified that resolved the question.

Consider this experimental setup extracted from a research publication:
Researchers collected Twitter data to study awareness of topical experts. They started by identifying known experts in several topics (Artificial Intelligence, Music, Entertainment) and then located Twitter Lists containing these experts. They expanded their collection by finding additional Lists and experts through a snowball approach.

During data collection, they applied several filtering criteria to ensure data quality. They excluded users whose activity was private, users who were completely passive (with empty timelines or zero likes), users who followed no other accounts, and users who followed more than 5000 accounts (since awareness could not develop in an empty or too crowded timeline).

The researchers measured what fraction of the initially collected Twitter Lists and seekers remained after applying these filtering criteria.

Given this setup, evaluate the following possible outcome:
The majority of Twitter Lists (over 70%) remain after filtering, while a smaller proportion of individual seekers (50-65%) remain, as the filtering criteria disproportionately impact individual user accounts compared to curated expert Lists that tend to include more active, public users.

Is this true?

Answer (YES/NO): NO